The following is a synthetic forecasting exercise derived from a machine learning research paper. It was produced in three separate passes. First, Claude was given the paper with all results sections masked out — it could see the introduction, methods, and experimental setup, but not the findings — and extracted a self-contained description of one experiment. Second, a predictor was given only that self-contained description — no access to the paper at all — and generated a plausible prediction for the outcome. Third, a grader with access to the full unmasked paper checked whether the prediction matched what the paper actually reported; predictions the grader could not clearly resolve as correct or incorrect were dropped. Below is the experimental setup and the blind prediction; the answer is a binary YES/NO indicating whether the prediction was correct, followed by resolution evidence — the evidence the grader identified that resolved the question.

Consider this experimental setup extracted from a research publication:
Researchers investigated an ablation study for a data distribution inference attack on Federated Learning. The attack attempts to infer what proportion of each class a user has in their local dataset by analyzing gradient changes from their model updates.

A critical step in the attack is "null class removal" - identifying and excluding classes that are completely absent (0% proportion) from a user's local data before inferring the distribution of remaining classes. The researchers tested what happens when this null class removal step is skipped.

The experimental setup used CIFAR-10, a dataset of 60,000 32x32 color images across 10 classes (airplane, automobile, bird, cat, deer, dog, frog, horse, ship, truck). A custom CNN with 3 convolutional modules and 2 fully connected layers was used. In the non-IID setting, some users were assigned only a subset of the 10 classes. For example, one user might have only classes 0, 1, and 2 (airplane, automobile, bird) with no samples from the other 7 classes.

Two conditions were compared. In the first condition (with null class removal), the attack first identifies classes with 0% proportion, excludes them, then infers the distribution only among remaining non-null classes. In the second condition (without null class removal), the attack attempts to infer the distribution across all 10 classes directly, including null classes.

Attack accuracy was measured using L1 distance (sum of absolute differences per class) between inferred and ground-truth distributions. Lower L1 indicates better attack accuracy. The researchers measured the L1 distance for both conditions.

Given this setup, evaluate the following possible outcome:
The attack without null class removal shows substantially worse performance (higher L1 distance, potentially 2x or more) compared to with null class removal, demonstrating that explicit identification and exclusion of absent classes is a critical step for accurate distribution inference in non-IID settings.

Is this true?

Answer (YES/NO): YES